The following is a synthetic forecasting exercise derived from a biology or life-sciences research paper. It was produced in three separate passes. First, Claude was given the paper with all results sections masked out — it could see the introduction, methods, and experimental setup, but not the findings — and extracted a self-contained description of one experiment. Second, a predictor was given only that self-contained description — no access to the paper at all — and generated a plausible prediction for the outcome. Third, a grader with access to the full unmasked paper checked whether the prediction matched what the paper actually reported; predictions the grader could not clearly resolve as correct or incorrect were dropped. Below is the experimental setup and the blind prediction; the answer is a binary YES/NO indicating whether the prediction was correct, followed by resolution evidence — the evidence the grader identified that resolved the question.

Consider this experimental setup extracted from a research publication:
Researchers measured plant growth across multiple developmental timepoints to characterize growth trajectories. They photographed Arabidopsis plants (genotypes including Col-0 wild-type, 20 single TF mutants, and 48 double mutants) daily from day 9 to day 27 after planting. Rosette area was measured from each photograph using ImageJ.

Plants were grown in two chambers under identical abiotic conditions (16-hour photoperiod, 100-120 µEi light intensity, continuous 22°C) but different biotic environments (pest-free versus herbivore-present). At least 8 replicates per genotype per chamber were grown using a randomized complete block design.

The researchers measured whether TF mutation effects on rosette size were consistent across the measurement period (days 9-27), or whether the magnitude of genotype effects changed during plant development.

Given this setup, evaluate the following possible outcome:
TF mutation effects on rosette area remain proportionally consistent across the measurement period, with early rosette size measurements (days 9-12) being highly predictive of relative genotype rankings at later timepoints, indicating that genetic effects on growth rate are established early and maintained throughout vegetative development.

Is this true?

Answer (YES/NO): NO